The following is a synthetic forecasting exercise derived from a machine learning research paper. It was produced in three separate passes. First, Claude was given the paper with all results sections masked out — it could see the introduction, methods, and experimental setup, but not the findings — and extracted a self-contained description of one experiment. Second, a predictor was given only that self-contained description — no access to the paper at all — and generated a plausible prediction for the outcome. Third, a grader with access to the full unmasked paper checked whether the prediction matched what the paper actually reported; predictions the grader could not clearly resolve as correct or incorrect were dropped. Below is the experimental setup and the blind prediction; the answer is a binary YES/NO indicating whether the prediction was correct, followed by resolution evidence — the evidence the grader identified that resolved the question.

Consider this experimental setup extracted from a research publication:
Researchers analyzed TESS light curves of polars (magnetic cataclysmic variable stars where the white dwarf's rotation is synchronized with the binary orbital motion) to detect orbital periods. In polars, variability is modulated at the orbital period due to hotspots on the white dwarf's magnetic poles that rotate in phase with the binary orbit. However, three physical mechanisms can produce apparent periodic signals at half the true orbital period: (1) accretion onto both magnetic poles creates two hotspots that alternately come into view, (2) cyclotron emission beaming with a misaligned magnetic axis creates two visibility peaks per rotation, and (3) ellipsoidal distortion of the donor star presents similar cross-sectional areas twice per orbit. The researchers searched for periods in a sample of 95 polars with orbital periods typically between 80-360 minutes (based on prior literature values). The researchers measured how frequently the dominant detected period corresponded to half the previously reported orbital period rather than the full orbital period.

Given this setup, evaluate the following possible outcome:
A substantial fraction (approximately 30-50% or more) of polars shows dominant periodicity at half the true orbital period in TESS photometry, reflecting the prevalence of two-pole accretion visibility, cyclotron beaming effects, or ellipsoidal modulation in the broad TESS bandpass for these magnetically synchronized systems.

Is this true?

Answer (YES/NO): YES